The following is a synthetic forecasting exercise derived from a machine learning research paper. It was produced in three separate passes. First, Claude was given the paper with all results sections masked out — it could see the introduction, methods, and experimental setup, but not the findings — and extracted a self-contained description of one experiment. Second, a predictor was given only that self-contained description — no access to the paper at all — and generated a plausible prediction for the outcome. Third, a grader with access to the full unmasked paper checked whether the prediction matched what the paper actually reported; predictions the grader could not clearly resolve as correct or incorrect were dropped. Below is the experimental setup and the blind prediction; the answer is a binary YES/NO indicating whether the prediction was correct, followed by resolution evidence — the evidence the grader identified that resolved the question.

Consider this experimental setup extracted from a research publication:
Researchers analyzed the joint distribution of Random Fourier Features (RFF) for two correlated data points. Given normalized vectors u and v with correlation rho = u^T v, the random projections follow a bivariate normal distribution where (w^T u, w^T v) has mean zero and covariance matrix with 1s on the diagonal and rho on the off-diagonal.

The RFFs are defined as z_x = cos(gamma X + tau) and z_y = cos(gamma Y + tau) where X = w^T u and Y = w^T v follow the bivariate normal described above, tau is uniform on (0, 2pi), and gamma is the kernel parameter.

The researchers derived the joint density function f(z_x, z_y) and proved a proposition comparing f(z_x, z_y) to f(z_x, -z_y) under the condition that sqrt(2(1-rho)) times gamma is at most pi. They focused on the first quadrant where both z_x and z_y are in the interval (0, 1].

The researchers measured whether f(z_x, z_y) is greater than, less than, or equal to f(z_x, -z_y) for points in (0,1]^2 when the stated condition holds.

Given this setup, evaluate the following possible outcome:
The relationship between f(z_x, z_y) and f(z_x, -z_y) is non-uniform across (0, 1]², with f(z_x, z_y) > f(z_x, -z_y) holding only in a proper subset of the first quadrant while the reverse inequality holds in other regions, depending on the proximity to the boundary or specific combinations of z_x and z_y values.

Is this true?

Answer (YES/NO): NO